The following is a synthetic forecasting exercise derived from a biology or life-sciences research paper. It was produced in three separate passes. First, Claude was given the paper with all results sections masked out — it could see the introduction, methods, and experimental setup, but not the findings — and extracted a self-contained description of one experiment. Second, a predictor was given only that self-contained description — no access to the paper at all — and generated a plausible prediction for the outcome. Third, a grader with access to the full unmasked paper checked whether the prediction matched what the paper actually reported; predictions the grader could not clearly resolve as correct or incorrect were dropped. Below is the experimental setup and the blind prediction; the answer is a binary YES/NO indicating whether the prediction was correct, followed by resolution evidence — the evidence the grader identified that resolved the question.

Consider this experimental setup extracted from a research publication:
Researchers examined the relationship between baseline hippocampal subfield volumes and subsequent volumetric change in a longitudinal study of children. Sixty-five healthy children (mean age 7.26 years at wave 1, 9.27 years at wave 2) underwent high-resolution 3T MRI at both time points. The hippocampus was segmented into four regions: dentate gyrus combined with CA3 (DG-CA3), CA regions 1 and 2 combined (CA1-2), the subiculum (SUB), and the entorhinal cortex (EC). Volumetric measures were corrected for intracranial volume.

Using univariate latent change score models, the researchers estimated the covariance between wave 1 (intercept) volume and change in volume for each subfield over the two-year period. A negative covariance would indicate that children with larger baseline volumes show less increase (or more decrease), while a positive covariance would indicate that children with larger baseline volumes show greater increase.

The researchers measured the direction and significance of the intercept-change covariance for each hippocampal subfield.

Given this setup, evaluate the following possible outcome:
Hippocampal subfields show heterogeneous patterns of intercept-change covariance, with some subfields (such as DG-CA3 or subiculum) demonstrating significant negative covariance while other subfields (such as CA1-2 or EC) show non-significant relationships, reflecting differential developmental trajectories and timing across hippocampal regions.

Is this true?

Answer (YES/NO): NO